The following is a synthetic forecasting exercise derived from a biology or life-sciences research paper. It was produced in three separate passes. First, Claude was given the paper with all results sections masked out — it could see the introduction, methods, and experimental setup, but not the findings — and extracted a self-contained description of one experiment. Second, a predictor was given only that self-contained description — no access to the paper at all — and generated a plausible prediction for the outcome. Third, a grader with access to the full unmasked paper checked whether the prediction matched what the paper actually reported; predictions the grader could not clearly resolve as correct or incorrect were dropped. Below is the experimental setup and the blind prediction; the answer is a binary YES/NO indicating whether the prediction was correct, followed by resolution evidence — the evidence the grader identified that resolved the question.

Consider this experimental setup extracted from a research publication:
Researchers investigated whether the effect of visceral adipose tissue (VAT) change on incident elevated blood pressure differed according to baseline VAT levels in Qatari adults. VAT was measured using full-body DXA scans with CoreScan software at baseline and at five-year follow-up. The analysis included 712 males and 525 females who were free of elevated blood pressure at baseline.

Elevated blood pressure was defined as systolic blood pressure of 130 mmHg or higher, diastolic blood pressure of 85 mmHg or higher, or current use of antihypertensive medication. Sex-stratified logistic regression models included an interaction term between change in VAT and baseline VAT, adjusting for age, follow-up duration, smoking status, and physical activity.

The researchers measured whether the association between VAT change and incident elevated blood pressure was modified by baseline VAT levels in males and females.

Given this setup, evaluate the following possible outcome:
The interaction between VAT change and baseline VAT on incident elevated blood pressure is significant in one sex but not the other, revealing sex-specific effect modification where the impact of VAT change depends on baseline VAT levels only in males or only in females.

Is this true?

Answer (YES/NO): NO